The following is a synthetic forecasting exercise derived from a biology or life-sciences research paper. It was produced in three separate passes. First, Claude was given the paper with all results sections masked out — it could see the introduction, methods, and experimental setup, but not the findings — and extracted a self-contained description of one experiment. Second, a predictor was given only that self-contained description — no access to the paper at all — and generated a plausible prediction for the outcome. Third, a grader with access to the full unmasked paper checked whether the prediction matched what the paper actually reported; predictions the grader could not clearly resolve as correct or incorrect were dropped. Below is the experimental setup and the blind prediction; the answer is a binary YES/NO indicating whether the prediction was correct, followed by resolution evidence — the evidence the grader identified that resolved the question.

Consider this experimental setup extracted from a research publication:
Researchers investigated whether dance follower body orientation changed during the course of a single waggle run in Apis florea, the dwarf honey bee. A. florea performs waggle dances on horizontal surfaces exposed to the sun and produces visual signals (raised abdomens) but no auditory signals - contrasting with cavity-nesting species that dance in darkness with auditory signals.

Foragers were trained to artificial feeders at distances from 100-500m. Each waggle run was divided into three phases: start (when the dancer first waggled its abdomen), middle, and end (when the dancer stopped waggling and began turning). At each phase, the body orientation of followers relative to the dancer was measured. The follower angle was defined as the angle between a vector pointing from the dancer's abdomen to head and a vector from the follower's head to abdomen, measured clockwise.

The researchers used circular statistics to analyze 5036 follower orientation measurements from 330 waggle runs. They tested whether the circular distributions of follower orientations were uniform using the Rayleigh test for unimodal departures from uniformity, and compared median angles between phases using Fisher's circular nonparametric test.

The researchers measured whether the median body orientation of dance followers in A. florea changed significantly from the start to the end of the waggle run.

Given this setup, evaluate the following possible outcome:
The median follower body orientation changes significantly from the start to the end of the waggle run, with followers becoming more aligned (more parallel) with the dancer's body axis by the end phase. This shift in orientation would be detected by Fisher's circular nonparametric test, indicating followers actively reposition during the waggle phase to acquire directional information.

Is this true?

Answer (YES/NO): NO